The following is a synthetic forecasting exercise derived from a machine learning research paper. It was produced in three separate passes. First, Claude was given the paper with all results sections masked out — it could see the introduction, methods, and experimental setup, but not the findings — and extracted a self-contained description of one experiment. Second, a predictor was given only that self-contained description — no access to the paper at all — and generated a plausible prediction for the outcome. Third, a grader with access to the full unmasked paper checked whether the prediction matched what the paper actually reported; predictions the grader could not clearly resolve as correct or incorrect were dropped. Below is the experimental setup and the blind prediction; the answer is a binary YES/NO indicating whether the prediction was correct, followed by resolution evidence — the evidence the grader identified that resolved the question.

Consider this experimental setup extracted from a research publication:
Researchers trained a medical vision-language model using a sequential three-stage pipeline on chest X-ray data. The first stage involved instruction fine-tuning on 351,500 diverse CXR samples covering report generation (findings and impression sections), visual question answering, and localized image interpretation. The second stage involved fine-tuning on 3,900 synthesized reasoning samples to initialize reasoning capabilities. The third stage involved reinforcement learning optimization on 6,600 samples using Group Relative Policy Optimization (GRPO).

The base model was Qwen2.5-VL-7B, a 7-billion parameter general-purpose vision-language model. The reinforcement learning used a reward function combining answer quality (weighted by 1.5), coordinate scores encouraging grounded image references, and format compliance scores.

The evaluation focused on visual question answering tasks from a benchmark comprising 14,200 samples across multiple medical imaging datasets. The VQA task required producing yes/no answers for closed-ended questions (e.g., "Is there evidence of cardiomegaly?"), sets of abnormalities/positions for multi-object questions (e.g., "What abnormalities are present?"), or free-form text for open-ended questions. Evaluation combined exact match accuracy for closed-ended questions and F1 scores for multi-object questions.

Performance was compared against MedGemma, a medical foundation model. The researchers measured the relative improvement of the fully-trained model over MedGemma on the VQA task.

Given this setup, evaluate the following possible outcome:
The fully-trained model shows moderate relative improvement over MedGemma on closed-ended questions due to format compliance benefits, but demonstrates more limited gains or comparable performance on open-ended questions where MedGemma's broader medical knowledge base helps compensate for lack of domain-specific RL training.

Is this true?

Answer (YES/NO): NO